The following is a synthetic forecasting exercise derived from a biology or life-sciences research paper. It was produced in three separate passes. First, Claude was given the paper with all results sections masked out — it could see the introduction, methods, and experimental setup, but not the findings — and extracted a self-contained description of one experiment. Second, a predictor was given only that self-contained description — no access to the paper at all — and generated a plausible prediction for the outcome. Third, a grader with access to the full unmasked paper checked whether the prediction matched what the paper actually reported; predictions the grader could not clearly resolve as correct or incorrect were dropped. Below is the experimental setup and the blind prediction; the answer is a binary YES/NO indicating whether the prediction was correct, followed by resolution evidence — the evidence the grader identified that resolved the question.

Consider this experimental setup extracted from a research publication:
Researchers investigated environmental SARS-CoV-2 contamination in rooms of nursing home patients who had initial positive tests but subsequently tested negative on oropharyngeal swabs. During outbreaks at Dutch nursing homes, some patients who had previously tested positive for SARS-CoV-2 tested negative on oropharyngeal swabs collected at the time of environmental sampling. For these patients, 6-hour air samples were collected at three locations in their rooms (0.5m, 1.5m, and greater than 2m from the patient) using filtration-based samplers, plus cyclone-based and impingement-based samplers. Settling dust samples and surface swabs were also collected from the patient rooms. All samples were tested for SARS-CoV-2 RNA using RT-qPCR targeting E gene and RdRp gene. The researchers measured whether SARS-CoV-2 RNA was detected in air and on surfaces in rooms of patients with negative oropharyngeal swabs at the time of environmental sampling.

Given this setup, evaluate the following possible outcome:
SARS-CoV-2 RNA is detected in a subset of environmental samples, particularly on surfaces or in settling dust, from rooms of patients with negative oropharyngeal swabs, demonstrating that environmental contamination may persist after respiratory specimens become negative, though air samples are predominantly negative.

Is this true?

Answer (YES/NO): NO